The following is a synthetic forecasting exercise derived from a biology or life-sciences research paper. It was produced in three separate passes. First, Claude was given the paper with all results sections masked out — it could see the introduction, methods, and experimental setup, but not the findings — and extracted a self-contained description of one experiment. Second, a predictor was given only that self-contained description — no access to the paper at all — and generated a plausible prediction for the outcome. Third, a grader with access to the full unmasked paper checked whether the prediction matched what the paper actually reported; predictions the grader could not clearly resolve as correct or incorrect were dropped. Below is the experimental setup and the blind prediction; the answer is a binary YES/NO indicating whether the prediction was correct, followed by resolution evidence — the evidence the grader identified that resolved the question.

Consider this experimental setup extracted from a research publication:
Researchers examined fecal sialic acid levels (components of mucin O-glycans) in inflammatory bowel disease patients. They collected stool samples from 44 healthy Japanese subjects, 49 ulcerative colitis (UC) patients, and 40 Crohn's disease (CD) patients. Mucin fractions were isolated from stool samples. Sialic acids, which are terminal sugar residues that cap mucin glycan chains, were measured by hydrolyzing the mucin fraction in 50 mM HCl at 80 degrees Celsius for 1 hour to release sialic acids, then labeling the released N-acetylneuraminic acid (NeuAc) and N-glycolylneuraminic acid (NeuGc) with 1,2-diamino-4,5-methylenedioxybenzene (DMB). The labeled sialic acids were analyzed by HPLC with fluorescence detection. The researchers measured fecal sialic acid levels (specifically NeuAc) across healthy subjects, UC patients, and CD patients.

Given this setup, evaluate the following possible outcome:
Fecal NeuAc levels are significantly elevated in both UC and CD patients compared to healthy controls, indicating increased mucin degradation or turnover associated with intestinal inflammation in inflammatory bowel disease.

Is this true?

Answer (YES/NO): NO